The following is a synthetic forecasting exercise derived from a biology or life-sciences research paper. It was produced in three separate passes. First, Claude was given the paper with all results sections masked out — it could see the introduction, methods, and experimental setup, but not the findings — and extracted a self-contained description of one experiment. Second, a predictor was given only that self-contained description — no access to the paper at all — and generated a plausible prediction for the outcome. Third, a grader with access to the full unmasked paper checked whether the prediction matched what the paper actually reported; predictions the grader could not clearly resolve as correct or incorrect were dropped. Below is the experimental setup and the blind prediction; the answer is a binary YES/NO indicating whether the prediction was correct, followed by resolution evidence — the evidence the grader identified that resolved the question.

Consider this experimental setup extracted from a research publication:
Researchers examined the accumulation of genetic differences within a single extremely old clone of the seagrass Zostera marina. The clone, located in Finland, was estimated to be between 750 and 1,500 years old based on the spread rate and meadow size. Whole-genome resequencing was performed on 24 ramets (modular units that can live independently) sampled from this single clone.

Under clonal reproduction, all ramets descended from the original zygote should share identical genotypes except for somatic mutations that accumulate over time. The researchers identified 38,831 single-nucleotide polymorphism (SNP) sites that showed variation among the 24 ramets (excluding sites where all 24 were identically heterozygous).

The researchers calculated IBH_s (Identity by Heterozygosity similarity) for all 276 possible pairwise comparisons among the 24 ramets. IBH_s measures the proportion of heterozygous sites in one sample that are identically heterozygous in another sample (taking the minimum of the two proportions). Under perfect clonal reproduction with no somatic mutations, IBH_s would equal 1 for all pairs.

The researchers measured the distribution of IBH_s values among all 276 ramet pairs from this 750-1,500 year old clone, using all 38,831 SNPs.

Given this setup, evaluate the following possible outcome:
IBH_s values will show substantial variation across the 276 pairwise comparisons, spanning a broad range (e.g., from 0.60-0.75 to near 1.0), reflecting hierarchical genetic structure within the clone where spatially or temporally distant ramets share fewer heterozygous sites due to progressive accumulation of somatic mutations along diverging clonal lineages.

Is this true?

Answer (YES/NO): NO